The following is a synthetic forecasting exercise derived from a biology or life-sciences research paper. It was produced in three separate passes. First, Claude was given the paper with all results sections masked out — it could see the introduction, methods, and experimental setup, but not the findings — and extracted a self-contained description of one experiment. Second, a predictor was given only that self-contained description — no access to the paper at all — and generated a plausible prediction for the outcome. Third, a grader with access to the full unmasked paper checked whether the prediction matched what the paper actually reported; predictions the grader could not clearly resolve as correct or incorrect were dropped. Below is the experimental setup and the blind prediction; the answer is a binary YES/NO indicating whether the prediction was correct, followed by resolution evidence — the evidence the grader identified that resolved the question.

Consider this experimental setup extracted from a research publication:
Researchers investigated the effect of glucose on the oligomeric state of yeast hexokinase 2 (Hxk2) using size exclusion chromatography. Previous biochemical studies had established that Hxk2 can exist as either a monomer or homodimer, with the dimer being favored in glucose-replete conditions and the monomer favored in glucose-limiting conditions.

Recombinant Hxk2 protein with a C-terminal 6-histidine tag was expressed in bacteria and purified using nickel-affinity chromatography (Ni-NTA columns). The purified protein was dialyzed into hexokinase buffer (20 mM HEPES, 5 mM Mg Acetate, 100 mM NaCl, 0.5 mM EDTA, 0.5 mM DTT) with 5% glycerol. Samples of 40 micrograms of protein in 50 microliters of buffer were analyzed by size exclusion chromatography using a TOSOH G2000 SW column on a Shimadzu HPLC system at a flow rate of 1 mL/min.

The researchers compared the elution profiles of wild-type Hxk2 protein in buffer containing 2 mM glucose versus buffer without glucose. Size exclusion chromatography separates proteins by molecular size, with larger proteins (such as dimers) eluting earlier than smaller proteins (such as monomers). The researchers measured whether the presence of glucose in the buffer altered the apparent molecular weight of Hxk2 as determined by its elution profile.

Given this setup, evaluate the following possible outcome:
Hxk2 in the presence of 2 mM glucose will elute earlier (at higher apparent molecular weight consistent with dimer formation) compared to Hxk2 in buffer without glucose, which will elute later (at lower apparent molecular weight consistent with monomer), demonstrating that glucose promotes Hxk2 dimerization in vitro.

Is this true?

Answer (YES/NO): NO